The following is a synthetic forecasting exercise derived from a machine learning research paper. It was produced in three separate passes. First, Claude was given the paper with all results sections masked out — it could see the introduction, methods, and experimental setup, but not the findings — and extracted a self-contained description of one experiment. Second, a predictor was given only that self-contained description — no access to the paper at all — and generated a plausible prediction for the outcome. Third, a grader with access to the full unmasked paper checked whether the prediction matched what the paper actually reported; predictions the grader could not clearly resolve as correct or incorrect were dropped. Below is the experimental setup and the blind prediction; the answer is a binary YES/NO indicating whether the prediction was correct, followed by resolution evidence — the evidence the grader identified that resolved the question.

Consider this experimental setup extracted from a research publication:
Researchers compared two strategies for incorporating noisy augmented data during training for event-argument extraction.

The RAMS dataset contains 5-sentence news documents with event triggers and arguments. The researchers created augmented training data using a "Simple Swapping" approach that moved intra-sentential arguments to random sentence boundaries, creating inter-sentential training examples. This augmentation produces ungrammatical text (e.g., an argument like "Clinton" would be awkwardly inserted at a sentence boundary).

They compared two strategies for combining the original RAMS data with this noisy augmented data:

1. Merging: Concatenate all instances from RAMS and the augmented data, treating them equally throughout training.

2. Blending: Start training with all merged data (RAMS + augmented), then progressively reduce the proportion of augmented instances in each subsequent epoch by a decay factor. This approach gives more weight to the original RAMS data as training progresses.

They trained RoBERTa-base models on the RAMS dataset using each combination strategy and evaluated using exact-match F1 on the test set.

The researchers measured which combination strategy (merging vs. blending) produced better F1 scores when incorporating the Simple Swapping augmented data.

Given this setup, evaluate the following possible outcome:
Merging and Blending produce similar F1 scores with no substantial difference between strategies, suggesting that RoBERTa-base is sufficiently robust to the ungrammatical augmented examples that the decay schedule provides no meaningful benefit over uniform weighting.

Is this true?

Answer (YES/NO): NO